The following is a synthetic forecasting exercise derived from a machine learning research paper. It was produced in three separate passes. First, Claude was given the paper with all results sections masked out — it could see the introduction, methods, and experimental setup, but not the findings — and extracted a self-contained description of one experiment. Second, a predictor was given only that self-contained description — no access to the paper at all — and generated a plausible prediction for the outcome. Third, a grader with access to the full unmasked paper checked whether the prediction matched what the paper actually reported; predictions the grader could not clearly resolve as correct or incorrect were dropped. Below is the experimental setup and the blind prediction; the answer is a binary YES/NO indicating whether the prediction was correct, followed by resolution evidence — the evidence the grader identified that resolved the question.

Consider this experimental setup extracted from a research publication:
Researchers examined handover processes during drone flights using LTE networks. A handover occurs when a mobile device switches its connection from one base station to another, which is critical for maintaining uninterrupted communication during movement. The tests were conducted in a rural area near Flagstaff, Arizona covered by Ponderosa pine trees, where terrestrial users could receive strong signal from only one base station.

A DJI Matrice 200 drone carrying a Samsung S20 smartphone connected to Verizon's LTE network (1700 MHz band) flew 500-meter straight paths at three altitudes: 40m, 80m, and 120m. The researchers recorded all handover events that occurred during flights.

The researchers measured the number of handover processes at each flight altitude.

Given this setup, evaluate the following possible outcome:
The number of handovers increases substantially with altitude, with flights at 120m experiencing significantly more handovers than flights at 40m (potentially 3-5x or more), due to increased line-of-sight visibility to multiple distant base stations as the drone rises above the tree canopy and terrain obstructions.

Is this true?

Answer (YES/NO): NO